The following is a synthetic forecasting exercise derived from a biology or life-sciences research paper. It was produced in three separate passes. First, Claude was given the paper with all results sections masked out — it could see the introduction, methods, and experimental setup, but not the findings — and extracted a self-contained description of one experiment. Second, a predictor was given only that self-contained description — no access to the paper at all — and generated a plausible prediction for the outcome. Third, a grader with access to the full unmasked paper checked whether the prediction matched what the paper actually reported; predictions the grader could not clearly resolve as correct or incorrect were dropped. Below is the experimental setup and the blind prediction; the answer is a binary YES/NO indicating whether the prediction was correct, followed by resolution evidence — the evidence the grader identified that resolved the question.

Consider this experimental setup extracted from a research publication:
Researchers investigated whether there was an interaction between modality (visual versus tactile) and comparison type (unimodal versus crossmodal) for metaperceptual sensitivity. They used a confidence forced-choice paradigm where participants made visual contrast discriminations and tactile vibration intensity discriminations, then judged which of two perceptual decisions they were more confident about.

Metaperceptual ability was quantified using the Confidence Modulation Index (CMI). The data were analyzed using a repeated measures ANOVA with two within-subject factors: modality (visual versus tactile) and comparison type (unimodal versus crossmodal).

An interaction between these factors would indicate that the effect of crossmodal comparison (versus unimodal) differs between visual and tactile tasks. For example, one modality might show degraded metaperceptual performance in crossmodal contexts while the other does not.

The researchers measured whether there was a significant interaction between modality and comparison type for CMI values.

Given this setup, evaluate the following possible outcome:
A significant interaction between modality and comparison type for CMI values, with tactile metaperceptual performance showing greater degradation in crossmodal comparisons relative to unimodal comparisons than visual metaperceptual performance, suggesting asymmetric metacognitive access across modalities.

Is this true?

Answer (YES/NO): NO